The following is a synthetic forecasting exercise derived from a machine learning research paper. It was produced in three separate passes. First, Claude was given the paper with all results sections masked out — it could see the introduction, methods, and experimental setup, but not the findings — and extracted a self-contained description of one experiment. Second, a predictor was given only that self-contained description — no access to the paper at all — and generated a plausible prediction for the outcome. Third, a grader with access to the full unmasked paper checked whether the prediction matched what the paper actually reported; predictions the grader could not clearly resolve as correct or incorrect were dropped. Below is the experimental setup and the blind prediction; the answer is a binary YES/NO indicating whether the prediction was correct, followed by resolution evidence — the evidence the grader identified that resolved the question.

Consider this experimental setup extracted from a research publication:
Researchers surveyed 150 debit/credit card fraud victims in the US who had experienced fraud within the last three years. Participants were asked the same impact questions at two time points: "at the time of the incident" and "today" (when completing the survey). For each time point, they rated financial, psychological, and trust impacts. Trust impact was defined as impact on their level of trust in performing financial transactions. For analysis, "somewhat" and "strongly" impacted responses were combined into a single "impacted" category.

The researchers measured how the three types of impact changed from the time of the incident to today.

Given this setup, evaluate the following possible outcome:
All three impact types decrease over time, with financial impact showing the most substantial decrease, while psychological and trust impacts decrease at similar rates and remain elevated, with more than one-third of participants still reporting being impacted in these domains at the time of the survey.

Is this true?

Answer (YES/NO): NO